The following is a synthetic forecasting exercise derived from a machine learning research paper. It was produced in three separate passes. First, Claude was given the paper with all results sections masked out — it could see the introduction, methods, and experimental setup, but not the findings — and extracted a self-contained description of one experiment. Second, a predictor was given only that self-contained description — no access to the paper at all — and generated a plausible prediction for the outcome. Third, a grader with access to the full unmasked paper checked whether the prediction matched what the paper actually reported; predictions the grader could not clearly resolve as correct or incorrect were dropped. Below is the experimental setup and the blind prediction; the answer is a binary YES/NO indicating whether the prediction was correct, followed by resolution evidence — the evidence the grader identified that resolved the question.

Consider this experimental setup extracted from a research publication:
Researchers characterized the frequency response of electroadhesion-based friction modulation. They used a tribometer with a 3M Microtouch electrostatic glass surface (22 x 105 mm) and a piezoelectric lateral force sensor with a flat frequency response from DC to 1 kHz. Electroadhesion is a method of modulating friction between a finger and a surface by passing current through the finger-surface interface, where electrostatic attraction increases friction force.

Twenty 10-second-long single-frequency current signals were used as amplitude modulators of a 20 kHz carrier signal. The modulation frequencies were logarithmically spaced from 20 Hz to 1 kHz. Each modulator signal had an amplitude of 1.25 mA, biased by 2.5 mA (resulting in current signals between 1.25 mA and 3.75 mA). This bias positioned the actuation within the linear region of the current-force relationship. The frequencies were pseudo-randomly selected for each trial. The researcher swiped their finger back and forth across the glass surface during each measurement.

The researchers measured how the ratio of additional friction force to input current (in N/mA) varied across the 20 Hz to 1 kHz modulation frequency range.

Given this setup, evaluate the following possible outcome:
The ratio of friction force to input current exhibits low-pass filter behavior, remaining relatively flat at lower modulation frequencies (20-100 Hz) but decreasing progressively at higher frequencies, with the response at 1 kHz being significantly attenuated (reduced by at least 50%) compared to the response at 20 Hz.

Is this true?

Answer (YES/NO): NO